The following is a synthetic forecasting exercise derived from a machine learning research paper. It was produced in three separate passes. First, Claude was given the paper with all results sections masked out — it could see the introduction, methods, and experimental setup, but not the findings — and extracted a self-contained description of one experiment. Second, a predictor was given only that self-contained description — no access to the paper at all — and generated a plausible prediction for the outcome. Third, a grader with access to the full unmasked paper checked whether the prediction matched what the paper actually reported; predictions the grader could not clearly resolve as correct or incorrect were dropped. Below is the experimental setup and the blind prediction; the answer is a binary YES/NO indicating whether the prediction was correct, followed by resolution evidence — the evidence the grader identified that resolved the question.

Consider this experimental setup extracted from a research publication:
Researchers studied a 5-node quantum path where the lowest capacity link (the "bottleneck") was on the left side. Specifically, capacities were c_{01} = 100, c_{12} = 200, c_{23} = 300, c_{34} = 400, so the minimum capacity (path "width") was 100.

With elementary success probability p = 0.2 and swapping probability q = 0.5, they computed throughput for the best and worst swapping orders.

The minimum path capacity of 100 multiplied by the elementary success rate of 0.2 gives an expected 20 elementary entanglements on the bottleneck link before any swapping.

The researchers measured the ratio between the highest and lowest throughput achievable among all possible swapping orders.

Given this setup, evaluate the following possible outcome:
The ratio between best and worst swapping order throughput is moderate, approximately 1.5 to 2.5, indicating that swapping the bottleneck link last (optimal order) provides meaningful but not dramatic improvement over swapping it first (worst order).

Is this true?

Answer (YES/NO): NO